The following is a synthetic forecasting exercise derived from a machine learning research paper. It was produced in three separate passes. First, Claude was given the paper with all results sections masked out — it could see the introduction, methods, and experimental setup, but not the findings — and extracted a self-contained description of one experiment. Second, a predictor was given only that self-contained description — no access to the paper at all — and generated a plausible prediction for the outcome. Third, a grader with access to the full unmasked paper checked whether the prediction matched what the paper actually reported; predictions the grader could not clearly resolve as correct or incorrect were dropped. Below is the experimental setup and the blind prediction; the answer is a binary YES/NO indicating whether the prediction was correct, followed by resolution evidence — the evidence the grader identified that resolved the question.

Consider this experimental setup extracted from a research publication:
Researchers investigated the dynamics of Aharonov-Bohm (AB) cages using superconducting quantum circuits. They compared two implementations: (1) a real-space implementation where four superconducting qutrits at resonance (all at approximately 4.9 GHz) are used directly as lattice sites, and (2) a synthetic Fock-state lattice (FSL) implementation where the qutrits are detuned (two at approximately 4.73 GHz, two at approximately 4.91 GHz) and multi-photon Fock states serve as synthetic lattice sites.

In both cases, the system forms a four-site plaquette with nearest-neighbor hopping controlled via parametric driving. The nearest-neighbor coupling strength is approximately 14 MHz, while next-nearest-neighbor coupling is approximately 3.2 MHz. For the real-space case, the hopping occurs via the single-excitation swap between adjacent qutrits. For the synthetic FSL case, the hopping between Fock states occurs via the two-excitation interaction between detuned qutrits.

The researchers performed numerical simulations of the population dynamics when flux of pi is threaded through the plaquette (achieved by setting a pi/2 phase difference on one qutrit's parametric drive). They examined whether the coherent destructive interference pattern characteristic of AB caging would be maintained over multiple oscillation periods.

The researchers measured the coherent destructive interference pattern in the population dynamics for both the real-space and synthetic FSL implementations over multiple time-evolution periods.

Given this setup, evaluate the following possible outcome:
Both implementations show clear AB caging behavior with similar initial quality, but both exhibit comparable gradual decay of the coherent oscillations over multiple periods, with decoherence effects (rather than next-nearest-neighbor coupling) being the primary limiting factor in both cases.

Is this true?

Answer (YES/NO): NO